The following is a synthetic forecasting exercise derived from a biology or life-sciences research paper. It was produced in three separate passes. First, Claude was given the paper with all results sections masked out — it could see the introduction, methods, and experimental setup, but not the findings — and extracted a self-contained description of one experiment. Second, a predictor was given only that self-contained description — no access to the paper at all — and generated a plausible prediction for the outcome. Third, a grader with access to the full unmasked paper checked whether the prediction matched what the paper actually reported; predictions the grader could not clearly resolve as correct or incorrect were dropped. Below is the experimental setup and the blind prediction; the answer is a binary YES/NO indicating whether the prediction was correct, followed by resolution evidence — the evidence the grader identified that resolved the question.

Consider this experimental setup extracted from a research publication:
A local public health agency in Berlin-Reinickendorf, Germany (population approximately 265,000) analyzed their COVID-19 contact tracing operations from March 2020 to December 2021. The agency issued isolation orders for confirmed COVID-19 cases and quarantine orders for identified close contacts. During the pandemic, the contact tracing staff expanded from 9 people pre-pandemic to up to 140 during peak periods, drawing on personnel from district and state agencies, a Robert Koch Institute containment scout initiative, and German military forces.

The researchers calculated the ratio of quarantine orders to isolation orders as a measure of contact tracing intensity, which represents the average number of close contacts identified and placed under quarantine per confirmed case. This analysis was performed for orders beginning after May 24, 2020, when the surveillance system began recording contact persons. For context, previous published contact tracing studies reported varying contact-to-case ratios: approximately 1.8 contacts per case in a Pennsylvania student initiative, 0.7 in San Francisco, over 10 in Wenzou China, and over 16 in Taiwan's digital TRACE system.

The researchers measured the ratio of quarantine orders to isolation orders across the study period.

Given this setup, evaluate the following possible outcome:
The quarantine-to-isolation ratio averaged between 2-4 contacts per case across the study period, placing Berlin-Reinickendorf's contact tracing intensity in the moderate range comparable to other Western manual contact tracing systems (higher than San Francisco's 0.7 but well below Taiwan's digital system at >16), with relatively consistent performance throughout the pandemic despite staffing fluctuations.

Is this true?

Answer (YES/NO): NO